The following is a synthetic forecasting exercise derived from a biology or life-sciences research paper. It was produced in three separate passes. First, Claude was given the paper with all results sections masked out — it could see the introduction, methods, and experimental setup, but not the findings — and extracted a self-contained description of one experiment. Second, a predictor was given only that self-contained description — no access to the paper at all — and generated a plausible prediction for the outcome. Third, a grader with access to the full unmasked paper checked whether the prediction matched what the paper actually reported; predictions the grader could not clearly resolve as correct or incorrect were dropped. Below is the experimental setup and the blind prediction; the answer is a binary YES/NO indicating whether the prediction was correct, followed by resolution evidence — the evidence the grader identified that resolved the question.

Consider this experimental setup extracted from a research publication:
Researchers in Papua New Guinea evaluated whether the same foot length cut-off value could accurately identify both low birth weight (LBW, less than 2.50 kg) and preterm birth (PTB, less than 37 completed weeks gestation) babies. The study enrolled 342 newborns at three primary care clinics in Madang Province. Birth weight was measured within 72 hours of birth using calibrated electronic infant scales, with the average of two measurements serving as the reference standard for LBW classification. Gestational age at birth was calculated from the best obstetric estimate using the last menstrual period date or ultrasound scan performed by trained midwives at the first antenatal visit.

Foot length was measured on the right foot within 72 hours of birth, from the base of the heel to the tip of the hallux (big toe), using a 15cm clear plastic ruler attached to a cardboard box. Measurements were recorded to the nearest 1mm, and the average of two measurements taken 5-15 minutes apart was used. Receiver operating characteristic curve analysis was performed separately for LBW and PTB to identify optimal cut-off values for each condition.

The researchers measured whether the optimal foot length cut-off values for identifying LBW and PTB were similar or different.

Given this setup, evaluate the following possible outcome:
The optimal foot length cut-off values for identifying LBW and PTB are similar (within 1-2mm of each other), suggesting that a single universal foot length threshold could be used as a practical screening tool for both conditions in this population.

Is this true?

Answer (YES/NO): YES